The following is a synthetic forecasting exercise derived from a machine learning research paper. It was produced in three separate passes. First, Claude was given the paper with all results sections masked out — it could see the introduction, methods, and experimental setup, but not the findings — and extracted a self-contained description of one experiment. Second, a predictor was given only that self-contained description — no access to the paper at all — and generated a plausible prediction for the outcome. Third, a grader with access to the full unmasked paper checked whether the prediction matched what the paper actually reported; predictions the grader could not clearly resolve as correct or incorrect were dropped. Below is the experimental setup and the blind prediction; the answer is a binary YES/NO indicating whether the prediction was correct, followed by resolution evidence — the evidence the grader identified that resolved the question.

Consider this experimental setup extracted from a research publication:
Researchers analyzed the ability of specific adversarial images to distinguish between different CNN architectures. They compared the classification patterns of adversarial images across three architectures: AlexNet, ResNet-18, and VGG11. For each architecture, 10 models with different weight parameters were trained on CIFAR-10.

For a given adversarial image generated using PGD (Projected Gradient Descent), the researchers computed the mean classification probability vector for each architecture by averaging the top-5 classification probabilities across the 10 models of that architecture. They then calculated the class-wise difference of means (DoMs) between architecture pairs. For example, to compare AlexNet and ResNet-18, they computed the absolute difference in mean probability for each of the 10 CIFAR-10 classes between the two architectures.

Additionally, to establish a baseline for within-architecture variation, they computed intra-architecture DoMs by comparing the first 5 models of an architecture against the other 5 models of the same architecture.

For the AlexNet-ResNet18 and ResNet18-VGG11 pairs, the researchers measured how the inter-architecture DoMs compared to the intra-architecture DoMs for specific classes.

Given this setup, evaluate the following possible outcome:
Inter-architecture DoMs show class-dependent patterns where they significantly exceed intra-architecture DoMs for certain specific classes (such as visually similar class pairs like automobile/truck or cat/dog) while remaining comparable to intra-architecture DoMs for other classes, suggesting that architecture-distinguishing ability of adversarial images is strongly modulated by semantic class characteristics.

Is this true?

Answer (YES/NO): NO